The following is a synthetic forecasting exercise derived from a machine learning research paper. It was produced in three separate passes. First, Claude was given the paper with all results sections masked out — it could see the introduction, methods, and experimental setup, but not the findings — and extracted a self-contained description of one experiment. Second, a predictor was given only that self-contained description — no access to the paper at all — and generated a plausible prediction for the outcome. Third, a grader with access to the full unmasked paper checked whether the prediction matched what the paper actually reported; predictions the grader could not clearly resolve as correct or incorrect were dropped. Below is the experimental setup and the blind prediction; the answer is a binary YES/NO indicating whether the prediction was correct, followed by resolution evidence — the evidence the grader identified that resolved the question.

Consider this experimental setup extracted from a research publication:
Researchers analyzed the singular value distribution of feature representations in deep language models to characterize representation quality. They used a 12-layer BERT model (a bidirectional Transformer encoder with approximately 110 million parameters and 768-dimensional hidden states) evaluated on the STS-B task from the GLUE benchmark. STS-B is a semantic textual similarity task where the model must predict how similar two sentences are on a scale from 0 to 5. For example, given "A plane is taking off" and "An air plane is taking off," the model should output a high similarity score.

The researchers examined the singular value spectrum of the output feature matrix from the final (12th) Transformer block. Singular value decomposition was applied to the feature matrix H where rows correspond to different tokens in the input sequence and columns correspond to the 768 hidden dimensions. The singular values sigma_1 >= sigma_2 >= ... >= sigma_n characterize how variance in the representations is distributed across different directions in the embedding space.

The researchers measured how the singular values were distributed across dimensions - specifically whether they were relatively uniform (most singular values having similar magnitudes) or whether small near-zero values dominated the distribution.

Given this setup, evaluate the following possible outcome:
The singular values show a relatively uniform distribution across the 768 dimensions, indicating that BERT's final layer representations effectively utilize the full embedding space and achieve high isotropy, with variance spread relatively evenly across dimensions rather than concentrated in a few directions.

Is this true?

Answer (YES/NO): NO